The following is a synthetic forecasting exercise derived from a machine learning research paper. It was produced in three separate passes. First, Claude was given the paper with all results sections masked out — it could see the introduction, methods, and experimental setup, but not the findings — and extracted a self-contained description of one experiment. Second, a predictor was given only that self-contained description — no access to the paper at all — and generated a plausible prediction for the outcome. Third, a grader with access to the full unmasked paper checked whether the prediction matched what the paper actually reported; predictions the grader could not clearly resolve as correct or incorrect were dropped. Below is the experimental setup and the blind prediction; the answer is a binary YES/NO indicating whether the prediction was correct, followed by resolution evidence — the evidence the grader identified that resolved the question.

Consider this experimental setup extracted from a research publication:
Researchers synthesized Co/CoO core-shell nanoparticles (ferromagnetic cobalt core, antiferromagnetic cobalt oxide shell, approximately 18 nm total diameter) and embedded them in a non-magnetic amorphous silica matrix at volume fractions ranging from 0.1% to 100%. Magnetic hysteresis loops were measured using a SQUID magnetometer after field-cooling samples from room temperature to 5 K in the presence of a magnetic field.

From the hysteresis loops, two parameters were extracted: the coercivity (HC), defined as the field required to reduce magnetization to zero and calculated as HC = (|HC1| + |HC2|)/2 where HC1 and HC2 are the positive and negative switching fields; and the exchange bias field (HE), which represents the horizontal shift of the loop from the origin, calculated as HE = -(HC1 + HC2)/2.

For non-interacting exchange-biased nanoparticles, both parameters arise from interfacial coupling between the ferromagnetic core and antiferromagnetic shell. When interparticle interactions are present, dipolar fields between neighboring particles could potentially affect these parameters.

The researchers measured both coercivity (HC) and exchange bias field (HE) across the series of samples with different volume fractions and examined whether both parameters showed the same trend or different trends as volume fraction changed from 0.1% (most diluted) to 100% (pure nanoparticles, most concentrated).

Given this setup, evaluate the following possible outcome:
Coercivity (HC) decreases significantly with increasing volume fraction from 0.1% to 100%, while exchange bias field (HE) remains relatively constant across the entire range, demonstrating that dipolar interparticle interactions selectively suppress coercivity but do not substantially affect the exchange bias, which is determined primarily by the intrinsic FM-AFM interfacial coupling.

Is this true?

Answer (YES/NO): NO